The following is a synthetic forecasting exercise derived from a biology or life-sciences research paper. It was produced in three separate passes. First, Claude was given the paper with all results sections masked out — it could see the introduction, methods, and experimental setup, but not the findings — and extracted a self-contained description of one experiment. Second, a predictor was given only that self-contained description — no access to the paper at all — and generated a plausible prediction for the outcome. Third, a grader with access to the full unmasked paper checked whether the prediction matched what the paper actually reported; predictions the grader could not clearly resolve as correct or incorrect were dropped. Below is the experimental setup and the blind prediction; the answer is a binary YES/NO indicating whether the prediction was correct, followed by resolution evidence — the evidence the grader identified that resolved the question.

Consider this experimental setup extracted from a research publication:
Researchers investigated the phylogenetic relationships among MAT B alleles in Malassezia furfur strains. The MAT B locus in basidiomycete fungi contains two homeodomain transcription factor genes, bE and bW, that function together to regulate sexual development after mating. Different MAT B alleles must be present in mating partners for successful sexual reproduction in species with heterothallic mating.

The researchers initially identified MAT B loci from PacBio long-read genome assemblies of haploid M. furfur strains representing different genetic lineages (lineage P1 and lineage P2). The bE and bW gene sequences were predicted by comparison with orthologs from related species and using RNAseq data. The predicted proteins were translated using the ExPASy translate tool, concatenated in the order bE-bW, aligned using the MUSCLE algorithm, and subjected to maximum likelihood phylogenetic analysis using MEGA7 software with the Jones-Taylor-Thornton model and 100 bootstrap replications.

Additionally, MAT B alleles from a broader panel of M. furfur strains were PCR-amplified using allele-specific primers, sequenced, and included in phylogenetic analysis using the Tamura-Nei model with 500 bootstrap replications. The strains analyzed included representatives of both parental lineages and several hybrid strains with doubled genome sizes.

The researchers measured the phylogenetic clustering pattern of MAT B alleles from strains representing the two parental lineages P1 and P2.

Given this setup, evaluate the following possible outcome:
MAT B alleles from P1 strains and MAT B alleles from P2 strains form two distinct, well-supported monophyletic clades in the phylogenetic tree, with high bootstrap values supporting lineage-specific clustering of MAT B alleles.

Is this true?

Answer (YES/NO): YES